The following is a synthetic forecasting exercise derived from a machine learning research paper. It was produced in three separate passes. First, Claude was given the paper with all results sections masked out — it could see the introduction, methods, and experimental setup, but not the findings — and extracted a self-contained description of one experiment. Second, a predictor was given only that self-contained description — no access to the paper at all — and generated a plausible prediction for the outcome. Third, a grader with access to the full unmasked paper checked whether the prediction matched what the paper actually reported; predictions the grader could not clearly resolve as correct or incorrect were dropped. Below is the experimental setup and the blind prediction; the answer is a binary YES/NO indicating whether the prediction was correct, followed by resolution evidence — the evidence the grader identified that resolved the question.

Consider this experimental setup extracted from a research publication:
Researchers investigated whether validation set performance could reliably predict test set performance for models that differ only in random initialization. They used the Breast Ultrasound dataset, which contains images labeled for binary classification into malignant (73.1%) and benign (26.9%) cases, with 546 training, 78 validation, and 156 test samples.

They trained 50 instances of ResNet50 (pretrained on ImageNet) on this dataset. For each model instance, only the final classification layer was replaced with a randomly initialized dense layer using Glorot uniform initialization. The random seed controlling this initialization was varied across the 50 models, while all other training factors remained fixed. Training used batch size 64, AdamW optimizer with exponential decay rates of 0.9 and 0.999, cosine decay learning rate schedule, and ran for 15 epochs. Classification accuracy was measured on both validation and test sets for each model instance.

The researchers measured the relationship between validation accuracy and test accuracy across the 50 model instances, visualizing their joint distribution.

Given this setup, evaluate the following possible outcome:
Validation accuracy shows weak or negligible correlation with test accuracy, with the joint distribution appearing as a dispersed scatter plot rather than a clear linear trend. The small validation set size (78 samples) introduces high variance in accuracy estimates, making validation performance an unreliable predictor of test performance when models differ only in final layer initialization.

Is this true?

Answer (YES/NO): NO